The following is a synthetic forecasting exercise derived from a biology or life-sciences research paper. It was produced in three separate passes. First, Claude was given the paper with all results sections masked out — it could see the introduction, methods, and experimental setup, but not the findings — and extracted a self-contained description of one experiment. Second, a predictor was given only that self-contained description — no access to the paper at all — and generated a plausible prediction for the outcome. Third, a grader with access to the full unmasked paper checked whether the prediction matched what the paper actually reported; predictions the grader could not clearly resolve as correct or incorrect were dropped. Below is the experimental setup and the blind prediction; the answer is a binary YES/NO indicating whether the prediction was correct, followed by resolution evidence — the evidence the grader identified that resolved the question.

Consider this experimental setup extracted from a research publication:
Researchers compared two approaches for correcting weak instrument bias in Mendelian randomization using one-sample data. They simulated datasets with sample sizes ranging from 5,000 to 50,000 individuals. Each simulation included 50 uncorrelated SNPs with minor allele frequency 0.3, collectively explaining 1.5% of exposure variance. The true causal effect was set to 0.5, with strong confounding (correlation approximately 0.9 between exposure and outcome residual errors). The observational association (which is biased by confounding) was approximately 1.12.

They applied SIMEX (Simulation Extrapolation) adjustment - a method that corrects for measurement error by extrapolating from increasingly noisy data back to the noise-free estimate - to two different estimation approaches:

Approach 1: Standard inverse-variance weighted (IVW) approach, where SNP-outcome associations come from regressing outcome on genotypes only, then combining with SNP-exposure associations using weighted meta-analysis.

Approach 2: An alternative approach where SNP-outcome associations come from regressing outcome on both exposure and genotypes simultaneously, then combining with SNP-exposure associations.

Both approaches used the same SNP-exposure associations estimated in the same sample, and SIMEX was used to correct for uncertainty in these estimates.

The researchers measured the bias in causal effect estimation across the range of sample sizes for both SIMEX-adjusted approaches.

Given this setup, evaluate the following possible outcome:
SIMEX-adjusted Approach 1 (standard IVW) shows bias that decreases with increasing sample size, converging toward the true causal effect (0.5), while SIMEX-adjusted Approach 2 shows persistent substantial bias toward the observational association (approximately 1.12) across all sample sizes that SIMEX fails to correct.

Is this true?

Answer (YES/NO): NO